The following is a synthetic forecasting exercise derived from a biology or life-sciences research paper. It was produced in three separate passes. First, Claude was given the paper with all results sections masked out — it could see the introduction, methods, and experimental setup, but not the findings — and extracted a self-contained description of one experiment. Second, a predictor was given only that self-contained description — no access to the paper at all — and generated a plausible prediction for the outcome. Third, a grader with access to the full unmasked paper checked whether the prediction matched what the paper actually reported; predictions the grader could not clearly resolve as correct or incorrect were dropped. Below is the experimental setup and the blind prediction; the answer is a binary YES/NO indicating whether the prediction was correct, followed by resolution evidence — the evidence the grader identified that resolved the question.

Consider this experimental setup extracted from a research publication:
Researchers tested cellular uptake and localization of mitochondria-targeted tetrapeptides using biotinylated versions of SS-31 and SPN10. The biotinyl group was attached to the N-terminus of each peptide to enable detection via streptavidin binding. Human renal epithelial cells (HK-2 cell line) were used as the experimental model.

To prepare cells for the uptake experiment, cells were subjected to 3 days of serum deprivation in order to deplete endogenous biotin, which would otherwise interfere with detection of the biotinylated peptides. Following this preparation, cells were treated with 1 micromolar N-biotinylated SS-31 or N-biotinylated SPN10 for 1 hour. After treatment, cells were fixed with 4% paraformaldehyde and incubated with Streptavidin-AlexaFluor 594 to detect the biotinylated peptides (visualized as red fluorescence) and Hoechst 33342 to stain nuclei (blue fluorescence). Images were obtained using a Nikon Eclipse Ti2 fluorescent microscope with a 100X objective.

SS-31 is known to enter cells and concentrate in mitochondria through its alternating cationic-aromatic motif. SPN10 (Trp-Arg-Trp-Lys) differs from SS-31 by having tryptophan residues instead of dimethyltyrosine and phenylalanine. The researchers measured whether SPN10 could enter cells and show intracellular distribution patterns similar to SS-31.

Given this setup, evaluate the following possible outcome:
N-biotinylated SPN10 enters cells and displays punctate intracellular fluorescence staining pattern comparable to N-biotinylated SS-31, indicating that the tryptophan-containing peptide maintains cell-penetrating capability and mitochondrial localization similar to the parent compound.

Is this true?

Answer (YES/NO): YES